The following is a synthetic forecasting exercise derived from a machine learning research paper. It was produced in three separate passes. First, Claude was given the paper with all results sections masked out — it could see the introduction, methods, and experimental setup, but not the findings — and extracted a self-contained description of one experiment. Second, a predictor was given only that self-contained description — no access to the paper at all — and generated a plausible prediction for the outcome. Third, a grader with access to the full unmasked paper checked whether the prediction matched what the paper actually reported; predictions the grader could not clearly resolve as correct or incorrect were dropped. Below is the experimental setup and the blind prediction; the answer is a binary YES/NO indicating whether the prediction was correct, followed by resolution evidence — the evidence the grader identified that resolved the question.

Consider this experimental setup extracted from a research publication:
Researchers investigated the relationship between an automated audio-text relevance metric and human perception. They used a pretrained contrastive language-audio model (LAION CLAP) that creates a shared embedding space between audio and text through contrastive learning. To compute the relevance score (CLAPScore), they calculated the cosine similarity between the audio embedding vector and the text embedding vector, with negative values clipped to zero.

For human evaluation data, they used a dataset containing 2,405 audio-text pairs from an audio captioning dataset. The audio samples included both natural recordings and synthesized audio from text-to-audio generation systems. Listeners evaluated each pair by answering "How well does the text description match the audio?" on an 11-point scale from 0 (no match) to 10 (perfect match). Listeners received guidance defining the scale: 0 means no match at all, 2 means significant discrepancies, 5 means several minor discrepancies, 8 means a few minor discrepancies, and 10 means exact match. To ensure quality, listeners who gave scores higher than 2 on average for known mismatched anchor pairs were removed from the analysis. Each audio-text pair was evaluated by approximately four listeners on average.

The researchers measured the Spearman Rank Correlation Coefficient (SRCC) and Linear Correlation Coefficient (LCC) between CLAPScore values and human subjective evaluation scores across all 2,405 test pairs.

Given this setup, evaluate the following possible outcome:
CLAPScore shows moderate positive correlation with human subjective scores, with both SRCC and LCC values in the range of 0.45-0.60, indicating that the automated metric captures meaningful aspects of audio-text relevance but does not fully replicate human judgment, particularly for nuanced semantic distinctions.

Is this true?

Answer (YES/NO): NO